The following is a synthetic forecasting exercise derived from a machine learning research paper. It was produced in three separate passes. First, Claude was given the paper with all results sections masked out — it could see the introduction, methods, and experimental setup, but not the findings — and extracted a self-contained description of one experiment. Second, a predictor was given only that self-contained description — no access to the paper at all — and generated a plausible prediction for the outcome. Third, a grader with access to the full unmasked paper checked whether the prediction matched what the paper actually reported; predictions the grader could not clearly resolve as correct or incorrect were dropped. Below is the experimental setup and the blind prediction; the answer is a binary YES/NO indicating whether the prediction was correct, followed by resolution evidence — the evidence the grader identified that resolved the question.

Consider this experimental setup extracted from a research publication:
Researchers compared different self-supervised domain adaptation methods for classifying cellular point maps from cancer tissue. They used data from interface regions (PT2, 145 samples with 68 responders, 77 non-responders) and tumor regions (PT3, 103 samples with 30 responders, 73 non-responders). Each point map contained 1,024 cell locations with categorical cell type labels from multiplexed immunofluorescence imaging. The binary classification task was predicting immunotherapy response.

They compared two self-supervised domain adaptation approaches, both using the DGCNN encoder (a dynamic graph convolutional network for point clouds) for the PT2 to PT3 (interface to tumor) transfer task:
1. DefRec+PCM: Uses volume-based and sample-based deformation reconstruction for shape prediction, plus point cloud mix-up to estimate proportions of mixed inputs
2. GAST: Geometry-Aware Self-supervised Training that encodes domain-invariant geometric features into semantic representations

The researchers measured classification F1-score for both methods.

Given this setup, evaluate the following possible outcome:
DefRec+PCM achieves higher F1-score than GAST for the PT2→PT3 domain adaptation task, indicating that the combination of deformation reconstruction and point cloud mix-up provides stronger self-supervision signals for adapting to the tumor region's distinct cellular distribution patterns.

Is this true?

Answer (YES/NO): YES